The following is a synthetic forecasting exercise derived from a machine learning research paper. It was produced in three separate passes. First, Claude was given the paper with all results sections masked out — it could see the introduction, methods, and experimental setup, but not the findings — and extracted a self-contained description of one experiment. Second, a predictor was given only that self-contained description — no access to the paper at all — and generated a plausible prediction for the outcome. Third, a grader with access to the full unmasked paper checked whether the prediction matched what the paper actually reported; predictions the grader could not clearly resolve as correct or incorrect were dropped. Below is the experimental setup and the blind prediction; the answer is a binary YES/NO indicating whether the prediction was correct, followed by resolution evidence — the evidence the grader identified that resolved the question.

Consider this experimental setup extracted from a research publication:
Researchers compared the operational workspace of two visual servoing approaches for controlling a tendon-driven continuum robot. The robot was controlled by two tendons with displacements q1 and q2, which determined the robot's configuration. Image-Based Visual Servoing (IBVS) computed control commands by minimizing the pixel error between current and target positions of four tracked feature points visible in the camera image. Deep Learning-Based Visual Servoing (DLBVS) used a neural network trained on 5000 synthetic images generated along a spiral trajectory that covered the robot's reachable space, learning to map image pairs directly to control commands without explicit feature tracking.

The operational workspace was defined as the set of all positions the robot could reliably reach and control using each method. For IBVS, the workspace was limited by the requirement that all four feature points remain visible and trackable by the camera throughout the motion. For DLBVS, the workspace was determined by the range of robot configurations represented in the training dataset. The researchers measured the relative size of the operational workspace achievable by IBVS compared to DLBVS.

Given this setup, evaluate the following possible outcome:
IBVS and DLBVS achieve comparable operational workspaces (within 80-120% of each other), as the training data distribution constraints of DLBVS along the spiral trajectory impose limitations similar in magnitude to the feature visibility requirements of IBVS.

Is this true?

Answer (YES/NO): NO